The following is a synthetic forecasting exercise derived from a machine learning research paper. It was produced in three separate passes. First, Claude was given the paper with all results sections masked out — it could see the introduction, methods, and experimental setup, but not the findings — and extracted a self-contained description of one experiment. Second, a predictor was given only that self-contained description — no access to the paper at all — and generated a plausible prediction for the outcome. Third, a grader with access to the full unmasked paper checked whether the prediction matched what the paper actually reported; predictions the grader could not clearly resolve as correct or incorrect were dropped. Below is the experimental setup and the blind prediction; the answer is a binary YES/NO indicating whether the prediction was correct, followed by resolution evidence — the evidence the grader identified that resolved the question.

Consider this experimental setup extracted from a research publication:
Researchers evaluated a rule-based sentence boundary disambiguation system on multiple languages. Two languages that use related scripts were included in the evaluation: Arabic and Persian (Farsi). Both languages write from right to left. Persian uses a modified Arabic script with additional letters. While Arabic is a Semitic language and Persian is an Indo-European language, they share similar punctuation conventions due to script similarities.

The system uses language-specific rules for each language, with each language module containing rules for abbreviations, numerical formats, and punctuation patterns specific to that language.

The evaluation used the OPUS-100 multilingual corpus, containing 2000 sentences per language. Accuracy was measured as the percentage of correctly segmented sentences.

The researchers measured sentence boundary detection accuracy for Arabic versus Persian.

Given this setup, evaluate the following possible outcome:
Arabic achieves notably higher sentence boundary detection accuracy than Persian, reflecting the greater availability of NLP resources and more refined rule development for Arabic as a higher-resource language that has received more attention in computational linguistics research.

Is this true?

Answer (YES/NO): NO